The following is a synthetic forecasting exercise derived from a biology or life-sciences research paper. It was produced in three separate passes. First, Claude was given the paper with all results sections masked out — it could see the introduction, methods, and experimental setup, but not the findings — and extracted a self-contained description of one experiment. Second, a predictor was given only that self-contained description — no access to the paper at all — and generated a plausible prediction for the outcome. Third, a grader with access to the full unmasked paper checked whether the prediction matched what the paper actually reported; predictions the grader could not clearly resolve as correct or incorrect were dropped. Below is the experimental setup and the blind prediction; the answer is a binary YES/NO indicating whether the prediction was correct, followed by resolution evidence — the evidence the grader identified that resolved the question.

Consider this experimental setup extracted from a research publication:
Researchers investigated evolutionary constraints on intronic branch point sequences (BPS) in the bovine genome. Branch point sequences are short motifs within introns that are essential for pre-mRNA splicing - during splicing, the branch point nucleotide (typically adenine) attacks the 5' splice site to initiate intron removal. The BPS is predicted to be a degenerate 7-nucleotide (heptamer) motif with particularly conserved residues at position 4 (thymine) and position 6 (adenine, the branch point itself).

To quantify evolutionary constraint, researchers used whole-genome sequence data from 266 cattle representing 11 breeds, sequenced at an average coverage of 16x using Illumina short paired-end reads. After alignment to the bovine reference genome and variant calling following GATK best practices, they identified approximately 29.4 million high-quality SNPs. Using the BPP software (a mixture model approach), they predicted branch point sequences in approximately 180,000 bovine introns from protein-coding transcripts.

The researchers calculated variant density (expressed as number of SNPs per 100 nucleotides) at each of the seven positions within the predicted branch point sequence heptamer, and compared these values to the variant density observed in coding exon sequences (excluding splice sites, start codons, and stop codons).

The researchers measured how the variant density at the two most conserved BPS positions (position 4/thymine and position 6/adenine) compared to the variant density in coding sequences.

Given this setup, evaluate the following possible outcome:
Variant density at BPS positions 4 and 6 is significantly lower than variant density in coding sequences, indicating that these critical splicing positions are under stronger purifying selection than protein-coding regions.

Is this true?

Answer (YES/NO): YES